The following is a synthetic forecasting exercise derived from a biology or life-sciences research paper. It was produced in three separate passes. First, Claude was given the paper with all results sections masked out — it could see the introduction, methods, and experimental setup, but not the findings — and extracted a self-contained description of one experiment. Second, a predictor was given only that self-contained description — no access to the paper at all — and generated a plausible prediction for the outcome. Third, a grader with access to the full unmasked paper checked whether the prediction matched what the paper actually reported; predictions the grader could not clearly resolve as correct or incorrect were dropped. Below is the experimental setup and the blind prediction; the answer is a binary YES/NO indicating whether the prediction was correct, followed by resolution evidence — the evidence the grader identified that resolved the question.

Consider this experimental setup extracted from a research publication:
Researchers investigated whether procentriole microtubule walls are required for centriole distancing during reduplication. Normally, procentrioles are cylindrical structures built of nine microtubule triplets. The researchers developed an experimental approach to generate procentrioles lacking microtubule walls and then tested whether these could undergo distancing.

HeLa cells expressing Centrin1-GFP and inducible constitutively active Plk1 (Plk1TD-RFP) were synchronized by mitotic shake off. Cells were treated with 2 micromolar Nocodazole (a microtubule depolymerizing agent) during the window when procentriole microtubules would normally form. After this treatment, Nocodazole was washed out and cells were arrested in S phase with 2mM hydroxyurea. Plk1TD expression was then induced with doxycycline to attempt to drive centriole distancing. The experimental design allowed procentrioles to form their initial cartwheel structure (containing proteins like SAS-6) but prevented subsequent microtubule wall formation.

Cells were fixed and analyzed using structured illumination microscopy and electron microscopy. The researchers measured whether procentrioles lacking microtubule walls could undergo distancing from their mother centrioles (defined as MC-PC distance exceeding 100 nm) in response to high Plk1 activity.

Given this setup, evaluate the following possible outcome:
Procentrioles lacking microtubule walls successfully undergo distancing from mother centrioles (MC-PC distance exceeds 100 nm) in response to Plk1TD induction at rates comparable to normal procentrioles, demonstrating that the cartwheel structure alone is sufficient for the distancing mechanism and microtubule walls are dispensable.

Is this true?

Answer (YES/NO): NO